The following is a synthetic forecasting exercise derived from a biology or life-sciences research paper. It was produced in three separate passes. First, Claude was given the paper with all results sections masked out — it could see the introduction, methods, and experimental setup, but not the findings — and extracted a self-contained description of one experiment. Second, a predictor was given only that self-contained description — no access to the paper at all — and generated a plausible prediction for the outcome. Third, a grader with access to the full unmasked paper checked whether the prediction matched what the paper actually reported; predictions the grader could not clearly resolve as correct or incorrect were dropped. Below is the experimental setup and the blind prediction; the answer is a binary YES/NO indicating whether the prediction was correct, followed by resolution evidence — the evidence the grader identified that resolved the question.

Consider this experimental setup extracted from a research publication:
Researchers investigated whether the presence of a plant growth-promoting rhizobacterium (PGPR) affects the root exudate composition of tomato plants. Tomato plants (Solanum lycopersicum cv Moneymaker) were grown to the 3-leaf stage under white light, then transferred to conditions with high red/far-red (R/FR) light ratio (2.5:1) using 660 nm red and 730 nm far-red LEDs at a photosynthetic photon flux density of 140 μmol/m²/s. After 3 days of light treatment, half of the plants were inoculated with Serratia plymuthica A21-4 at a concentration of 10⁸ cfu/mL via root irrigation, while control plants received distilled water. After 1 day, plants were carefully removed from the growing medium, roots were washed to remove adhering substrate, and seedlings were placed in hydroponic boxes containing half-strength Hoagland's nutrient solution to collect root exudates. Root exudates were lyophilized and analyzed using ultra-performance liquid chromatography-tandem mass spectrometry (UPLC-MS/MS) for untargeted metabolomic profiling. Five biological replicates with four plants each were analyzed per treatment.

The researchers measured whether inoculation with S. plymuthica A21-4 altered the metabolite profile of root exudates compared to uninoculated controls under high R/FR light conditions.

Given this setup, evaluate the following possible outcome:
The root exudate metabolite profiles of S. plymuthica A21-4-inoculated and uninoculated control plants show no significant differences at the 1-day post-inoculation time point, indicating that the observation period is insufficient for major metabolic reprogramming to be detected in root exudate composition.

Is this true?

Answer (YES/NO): NO